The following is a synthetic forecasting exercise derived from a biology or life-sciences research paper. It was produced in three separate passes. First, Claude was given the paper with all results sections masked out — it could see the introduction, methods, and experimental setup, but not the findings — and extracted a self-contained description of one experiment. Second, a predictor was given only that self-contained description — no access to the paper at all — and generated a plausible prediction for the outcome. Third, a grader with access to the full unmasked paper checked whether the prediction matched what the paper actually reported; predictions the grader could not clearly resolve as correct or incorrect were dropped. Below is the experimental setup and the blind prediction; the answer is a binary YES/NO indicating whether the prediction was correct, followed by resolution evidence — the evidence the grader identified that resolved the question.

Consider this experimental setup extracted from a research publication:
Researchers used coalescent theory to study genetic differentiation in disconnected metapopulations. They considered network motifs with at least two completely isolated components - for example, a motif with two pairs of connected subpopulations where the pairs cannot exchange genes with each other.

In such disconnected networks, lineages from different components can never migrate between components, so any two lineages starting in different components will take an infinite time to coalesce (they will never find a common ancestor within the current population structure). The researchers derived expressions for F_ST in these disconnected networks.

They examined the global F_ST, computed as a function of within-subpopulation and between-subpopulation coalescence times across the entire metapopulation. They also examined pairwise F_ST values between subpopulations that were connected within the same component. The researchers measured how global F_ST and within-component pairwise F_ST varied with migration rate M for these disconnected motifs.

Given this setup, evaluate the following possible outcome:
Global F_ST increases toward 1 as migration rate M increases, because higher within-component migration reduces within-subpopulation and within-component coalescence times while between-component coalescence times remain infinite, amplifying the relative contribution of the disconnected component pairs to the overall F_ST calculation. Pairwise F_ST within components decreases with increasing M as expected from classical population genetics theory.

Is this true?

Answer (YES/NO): NO